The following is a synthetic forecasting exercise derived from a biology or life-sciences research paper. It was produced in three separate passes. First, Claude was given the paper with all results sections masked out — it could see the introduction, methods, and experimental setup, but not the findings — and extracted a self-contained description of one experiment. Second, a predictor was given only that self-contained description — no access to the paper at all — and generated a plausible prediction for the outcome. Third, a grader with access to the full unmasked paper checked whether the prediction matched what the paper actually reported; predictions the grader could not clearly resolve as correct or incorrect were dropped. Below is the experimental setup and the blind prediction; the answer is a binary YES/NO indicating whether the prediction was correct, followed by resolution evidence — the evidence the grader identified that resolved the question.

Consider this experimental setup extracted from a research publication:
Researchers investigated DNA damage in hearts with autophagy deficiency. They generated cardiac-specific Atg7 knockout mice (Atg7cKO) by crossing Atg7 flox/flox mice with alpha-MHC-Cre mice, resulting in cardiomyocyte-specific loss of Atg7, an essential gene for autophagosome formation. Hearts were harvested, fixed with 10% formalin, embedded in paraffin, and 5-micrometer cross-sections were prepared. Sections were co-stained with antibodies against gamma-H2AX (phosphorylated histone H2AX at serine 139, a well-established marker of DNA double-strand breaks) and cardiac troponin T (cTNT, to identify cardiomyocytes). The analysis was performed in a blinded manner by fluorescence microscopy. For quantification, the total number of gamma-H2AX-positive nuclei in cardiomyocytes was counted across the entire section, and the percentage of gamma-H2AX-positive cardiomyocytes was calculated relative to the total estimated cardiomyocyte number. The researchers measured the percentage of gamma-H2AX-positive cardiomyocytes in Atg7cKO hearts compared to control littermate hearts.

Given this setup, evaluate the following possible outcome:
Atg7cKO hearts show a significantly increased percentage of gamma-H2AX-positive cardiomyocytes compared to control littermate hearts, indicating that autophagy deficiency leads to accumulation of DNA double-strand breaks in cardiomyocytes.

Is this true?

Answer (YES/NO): YES